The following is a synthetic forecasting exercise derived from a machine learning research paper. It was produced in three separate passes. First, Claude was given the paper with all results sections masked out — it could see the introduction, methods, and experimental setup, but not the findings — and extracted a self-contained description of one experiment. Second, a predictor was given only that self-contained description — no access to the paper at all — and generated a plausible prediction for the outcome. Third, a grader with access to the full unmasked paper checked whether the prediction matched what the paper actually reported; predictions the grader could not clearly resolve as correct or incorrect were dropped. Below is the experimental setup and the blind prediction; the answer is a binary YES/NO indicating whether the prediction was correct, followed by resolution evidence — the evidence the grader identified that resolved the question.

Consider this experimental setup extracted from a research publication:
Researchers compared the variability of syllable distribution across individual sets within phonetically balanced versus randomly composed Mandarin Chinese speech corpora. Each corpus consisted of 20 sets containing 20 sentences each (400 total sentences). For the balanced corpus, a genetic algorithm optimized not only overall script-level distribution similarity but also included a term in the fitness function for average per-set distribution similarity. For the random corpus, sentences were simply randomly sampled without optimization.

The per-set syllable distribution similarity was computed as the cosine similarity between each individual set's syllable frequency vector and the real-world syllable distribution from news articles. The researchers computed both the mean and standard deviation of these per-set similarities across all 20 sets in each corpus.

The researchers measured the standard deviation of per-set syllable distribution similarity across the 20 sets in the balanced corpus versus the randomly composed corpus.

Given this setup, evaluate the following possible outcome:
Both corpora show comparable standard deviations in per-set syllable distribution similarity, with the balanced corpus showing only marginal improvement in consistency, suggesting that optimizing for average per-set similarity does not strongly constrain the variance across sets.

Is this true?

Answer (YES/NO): NO